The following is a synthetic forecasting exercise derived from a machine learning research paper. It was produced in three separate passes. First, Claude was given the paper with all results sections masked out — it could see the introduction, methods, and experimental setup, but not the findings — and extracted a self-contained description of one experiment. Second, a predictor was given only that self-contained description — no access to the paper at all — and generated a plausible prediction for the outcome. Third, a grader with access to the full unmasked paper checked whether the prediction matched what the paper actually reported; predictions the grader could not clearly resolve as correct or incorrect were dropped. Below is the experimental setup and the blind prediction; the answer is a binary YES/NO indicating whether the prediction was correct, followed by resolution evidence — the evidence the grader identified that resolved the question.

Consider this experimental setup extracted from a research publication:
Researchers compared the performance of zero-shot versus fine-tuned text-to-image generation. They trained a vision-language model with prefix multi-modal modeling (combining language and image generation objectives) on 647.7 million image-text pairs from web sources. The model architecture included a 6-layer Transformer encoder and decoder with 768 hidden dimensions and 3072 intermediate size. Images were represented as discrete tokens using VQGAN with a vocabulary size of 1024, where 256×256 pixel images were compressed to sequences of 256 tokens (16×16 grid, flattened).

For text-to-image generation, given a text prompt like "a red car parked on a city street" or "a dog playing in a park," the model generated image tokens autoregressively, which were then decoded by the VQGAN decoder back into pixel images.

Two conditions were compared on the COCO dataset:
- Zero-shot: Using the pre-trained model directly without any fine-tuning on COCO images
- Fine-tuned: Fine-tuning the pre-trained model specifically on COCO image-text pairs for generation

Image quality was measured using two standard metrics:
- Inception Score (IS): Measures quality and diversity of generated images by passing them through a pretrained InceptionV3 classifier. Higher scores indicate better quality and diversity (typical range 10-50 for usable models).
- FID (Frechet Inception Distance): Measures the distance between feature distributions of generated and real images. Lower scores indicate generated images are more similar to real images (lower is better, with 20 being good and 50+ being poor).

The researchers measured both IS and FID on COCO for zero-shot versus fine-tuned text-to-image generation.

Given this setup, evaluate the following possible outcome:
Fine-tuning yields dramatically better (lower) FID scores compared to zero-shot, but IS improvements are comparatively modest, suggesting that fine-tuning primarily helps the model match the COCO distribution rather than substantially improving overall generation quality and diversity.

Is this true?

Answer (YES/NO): NO